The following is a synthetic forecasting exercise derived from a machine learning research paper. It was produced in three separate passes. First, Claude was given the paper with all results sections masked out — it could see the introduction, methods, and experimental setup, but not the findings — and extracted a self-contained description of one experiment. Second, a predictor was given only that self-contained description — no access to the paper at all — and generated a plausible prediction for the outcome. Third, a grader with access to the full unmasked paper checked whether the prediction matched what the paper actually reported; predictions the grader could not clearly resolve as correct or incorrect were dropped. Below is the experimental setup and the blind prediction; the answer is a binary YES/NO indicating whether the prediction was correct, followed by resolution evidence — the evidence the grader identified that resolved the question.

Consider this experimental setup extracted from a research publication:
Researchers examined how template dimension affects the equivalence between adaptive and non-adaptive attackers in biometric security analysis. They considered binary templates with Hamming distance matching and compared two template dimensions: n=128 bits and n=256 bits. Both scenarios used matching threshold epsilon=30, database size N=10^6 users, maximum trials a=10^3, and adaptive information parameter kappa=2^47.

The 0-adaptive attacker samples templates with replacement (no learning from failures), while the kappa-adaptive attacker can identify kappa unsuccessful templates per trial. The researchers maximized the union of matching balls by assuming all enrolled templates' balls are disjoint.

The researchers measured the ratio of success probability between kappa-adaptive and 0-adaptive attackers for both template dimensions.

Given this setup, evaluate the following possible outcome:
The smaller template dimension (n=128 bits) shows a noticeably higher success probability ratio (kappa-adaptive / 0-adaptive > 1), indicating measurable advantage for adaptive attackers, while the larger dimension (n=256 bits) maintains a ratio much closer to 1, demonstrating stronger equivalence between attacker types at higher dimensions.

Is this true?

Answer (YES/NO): NO